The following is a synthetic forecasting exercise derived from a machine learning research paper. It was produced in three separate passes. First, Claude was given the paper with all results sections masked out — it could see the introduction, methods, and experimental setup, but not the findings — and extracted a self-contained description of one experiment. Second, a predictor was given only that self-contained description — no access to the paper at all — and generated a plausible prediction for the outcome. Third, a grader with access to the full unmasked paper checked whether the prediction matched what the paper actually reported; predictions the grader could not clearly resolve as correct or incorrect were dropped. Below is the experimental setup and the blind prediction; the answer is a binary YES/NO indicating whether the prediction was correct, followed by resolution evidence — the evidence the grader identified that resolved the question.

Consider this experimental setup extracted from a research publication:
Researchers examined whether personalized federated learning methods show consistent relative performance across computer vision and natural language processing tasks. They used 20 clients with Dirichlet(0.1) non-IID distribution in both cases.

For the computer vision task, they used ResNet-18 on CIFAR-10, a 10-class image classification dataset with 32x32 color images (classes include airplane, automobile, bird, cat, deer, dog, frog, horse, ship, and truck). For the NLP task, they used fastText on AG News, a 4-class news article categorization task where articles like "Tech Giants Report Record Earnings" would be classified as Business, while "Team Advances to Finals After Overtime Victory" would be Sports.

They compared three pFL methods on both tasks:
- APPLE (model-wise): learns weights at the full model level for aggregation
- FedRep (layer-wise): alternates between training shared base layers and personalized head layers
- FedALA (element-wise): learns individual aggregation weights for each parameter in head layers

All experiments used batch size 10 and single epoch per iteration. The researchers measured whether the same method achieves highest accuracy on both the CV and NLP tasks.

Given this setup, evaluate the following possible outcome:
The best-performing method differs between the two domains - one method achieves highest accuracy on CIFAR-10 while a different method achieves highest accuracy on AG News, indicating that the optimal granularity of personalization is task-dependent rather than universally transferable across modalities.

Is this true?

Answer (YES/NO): NO